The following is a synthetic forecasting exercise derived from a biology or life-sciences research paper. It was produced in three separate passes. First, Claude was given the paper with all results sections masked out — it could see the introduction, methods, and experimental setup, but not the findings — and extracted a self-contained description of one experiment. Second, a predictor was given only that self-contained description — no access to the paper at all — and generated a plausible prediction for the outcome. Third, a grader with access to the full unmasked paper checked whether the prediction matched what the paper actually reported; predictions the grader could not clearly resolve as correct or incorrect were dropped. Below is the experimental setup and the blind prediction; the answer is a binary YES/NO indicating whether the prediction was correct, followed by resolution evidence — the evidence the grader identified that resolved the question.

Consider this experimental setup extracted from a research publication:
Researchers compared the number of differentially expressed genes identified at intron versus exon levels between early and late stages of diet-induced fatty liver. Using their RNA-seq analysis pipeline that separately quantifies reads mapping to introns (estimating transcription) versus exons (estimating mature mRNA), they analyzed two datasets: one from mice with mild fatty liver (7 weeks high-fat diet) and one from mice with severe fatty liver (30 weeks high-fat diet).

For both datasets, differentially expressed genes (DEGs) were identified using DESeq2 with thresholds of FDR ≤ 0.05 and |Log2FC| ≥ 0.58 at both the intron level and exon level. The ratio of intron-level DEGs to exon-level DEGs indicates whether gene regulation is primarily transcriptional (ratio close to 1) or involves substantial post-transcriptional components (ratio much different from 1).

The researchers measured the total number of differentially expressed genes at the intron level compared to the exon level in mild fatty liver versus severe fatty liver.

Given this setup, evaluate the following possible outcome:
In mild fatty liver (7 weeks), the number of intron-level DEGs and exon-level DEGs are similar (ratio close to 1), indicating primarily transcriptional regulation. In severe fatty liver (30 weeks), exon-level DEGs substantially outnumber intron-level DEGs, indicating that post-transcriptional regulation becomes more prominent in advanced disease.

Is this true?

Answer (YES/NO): NO